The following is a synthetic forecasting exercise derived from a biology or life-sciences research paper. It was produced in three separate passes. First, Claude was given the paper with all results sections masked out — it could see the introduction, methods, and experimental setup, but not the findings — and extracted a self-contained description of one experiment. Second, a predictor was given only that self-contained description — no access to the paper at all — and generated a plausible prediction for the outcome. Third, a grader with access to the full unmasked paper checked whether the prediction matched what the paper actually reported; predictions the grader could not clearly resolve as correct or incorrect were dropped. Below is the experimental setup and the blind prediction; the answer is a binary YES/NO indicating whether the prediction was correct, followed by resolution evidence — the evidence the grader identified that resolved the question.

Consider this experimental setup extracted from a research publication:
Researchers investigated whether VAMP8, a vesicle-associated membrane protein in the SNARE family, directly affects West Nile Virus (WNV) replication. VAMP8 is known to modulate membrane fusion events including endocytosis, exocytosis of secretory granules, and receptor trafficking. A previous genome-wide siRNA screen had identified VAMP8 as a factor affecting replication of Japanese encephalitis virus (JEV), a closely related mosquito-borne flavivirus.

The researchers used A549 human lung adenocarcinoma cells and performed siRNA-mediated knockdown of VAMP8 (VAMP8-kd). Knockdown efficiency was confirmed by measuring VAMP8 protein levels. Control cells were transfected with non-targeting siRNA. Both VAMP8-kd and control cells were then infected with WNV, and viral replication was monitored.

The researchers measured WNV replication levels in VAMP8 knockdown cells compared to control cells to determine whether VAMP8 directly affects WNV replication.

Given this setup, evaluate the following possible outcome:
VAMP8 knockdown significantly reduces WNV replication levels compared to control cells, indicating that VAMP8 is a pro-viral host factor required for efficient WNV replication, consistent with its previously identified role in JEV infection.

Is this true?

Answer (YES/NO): NO